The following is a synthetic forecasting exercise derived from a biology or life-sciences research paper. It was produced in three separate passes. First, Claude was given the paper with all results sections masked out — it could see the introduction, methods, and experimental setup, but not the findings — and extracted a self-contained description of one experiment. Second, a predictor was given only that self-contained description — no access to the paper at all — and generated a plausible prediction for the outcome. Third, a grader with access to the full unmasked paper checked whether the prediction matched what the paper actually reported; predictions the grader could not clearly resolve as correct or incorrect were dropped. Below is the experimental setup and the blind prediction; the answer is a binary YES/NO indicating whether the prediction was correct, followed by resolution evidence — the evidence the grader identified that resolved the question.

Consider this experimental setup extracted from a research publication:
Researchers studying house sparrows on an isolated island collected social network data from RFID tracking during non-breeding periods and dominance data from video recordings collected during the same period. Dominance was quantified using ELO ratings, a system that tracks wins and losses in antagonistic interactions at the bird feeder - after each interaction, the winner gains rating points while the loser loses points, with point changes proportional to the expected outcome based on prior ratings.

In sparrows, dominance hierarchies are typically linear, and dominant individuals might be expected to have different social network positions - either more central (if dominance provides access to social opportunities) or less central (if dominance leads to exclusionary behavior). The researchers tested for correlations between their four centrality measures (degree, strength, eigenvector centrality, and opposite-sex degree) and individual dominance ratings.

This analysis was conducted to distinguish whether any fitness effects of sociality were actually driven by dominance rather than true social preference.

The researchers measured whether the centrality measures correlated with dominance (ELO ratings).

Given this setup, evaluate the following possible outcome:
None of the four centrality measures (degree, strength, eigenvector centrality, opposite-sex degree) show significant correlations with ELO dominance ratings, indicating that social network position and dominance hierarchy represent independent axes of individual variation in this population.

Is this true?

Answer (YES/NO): YES